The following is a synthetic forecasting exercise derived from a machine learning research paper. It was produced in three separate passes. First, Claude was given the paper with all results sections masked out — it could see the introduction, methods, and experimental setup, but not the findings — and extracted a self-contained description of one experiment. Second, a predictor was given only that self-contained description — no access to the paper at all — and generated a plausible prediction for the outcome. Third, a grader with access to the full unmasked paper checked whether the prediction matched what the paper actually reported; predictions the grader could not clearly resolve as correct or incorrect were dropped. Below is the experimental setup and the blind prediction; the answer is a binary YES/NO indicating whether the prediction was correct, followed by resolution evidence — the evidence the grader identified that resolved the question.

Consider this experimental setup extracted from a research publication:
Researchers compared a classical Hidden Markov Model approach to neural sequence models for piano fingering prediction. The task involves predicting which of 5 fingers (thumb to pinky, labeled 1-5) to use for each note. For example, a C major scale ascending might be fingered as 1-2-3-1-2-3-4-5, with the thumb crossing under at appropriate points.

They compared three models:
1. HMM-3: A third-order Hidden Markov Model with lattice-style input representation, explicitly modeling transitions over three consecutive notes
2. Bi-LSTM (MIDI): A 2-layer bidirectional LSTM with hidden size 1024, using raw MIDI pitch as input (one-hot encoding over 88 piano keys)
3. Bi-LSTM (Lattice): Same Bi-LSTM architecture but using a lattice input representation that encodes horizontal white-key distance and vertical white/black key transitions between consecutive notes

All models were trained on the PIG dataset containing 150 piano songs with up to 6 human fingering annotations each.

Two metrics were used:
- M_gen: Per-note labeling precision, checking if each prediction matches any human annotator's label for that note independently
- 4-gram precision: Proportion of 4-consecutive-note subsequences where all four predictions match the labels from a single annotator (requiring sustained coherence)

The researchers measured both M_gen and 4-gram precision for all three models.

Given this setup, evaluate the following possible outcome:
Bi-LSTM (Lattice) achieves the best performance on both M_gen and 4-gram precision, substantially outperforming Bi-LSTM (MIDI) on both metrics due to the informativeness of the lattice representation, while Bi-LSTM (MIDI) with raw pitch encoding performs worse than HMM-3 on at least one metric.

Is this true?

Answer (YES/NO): NO